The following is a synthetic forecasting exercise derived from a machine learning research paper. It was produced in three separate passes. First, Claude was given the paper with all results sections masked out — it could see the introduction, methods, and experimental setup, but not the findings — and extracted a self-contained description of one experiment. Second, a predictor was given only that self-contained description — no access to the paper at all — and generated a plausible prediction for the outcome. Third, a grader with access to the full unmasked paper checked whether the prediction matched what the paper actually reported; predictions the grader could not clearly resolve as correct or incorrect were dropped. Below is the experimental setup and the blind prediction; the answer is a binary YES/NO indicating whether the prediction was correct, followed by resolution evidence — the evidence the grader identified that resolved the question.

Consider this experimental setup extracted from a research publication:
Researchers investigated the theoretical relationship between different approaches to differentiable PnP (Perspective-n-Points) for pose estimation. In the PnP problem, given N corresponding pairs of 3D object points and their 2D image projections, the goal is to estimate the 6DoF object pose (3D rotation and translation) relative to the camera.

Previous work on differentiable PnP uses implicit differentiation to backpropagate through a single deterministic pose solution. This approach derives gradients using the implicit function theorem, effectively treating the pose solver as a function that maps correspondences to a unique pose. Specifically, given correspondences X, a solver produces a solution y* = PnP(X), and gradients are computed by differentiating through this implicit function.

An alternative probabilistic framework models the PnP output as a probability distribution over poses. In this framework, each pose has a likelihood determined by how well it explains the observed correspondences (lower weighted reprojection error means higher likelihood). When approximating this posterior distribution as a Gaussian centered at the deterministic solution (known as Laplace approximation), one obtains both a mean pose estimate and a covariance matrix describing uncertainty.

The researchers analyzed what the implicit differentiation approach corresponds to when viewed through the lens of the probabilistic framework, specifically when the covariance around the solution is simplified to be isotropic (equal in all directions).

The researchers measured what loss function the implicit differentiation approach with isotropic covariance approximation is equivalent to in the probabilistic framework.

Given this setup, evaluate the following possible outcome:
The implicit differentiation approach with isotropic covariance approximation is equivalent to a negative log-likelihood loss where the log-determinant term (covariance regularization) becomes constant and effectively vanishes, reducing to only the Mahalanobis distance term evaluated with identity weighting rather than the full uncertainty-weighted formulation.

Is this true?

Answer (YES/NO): YES